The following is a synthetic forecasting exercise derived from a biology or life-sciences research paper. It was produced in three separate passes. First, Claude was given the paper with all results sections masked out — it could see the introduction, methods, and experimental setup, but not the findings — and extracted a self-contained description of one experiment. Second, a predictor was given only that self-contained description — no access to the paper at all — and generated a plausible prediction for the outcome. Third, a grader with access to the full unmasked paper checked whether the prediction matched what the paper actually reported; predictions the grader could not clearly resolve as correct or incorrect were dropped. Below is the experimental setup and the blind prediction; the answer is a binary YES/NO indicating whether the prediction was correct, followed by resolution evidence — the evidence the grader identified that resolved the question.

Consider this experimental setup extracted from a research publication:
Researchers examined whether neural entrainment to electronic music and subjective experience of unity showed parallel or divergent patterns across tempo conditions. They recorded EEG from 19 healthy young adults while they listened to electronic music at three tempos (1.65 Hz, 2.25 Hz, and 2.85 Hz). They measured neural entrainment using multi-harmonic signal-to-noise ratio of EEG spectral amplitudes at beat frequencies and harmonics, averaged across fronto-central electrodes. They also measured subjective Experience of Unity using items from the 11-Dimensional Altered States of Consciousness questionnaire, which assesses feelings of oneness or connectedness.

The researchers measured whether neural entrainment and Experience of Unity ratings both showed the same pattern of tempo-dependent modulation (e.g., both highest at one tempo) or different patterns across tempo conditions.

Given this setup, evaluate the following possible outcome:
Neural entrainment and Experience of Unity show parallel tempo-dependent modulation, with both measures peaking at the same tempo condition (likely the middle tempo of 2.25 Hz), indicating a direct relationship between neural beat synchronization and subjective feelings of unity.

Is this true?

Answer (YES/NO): NO